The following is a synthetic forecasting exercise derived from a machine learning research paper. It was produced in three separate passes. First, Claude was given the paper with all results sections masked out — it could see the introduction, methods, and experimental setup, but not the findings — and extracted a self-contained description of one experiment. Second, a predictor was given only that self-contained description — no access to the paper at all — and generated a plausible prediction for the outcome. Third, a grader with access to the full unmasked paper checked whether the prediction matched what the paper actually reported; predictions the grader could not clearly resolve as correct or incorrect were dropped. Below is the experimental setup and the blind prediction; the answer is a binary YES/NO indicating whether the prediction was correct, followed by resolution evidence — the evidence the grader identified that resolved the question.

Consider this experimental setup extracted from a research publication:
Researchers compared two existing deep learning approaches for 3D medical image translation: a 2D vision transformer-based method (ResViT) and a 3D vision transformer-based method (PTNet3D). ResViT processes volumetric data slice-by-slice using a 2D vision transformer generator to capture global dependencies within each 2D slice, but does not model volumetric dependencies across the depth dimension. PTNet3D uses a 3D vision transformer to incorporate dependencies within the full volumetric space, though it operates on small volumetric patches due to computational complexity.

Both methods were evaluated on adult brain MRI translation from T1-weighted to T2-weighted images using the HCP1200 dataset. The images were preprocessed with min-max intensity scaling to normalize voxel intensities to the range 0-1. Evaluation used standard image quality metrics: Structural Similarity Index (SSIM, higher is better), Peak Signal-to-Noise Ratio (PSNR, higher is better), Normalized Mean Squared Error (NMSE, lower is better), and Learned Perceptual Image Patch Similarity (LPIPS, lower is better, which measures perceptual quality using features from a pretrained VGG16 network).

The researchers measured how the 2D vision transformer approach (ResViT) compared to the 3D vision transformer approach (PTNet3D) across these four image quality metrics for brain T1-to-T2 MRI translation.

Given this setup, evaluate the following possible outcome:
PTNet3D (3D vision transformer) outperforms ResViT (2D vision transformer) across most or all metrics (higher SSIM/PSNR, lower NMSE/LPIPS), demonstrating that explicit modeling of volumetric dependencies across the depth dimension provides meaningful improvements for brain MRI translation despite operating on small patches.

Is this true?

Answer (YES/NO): YES